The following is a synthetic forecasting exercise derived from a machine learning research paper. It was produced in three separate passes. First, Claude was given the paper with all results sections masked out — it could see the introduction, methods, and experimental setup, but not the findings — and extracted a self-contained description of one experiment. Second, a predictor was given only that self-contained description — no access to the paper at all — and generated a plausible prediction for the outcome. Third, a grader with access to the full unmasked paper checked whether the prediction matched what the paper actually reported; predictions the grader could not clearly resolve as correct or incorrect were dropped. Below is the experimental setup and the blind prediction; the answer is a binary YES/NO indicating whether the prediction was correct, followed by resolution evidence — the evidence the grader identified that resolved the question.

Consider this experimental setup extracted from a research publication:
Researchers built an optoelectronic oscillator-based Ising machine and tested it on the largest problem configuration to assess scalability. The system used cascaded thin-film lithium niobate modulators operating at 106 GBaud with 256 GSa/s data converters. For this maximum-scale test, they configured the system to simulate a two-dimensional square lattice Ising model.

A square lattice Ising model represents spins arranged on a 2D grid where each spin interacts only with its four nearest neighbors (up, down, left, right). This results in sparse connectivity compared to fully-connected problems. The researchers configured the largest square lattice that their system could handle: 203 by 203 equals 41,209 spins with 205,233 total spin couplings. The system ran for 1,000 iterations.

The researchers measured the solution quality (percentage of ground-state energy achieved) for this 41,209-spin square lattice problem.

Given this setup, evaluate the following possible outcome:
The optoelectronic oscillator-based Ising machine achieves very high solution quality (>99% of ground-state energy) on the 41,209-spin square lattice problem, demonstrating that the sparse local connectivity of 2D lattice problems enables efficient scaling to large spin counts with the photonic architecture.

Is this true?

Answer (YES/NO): NO